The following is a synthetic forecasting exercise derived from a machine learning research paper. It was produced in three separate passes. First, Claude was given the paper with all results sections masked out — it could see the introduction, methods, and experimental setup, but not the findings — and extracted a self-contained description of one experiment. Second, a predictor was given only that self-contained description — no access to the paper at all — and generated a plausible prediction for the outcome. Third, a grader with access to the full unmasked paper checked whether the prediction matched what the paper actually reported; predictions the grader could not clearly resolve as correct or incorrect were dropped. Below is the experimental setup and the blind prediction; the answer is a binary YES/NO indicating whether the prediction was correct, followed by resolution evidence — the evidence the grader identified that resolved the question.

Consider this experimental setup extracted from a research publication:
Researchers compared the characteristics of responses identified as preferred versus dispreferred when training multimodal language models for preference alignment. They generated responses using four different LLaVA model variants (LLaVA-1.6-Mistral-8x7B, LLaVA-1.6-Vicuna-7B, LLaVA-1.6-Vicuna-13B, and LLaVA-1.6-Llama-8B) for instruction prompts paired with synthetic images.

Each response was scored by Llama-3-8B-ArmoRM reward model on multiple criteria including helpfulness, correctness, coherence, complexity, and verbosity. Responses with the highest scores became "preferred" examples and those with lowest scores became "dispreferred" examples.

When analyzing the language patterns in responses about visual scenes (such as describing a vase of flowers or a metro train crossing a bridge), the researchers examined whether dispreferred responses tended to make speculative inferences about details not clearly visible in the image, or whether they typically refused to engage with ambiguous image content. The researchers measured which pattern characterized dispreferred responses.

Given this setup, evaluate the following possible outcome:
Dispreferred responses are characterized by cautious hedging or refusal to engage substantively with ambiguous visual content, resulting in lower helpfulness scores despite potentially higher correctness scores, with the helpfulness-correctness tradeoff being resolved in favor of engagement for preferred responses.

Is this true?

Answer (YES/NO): NO